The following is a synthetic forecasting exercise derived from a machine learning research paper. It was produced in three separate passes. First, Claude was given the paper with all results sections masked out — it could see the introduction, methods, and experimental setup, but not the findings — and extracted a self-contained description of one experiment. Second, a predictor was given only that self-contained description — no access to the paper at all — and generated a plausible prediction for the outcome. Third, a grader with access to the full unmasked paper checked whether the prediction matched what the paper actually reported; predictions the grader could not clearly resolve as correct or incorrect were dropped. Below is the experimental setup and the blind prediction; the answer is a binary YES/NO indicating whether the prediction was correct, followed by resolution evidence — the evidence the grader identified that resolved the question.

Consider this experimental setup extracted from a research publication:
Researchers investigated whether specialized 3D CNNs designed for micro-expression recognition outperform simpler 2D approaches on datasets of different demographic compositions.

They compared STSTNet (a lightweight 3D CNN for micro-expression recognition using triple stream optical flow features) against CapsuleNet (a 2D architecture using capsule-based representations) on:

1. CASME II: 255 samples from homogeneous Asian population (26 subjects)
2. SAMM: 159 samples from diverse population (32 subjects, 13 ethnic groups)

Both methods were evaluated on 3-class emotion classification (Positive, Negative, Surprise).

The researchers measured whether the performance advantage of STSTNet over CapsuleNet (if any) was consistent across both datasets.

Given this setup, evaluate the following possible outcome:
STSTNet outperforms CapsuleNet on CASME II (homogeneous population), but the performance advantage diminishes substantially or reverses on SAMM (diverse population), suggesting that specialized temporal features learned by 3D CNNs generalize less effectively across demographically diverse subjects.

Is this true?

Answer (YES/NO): YES